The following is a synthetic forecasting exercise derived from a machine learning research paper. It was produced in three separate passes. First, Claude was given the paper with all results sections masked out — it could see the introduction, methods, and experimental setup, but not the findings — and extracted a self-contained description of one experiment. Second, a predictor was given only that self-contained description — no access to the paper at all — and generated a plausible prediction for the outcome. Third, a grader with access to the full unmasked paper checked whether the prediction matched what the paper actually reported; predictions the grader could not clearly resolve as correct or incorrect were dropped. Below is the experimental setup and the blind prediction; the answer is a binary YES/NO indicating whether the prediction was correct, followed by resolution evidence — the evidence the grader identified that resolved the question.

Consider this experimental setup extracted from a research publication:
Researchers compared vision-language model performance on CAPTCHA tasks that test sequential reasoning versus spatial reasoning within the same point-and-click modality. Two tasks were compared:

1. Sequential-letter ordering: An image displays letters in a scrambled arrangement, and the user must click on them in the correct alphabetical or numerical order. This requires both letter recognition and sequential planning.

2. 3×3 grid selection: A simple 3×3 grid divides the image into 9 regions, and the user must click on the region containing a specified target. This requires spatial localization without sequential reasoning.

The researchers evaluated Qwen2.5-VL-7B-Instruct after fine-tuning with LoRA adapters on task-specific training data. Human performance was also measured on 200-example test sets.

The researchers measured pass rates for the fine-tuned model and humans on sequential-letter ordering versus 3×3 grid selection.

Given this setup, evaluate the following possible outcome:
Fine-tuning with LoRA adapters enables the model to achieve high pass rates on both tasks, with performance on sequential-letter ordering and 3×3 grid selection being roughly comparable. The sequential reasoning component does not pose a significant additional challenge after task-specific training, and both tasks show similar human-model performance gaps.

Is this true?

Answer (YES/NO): NO